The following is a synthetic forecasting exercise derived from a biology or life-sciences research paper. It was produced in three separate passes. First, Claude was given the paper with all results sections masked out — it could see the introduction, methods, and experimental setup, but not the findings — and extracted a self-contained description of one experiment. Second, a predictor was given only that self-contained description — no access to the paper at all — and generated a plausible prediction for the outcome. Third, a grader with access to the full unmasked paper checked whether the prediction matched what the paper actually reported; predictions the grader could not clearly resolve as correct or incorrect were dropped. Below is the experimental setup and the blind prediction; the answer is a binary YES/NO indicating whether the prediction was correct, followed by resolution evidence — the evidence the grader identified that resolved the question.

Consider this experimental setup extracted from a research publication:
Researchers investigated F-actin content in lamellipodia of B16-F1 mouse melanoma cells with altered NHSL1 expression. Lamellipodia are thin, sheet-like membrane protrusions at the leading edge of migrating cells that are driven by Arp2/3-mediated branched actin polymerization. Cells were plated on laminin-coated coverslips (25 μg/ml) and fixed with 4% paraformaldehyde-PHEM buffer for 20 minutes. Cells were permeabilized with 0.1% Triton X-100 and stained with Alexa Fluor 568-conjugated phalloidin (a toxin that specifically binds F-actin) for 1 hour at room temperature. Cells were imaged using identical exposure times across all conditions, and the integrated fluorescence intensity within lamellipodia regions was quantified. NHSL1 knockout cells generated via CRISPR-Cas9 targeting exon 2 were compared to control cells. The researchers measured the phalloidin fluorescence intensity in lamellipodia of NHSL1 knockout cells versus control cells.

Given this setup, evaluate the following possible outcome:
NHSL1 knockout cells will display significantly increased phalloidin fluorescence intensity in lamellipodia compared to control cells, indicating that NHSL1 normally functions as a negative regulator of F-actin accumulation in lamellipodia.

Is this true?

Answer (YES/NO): YES